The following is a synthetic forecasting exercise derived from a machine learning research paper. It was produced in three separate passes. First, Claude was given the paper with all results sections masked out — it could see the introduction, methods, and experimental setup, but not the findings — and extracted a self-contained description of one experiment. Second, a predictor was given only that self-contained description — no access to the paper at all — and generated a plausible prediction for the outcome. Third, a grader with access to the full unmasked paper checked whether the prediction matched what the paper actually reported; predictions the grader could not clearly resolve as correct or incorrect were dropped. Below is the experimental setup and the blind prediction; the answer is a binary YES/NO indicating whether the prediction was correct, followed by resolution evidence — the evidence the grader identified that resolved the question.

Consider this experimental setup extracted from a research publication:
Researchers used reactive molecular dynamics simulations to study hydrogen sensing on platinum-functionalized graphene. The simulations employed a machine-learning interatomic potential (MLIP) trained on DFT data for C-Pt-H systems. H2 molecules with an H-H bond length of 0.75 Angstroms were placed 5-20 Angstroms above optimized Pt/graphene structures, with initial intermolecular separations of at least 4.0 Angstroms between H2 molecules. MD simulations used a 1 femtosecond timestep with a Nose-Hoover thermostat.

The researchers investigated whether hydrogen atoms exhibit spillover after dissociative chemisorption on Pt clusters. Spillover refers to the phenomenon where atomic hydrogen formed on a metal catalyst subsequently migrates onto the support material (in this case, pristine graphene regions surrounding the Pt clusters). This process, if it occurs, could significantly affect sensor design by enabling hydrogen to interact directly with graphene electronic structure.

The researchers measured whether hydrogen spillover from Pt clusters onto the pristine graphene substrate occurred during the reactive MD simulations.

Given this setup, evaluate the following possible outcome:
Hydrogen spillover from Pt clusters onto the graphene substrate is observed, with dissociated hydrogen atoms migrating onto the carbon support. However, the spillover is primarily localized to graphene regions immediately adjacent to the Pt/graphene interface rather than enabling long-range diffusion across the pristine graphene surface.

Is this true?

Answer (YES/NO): NO